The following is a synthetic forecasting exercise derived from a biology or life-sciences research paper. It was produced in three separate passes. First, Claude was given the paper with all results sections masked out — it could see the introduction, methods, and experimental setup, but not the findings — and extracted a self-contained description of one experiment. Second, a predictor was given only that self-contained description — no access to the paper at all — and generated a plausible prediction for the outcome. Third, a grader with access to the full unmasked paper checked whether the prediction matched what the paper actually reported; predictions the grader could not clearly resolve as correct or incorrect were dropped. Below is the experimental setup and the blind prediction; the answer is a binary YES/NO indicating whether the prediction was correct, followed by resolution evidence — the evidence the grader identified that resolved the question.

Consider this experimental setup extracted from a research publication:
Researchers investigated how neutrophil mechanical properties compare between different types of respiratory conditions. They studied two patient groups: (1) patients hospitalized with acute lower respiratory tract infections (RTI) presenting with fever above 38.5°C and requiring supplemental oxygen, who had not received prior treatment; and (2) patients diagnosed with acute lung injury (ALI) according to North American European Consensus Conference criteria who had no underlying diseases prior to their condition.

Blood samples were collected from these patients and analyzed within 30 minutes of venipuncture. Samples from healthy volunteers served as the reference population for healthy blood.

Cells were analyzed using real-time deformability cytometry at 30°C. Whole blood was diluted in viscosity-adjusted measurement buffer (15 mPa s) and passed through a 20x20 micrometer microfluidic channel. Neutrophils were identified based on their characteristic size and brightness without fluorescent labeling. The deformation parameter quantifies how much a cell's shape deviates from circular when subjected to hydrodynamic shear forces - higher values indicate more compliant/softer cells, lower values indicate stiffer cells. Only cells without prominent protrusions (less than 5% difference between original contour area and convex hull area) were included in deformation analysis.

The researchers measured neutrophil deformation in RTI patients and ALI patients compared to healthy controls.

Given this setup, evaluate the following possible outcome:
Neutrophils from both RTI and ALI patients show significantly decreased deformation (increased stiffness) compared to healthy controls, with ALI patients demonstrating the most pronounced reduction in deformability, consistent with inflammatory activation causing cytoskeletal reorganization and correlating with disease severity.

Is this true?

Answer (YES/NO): NO